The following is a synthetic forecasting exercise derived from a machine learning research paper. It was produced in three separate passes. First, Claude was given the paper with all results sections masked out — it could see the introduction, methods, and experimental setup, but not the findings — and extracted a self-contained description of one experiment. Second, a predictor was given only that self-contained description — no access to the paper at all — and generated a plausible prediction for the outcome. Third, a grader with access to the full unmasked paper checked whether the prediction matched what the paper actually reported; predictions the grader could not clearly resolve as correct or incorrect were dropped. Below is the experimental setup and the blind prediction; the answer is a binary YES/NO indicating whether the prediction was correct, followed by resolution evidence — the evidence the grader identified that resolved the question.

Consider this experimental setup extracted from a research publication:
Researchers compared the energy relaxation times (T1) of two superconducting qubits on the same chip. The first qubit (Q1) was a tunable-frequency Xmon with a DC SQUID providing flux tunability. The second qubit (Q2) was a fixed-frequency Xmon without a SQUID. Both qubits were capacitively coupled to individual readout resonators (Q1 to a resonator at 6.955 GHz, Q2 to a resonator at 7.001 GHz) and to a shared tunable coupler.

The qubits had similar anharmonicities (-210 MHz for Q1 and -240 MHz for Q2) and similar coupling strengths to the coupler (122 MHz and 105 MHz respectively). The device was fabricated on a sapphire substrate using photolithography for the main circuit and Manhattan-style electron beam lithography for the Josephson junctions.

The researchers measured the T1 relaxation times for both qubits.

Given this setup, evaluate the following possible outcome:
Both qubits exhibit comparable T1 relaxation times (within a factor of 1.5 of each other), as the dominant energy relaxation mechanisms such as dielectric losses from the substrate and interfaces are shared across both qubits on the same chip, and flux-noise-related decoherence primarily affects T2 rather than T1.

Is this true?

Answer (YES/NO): YES